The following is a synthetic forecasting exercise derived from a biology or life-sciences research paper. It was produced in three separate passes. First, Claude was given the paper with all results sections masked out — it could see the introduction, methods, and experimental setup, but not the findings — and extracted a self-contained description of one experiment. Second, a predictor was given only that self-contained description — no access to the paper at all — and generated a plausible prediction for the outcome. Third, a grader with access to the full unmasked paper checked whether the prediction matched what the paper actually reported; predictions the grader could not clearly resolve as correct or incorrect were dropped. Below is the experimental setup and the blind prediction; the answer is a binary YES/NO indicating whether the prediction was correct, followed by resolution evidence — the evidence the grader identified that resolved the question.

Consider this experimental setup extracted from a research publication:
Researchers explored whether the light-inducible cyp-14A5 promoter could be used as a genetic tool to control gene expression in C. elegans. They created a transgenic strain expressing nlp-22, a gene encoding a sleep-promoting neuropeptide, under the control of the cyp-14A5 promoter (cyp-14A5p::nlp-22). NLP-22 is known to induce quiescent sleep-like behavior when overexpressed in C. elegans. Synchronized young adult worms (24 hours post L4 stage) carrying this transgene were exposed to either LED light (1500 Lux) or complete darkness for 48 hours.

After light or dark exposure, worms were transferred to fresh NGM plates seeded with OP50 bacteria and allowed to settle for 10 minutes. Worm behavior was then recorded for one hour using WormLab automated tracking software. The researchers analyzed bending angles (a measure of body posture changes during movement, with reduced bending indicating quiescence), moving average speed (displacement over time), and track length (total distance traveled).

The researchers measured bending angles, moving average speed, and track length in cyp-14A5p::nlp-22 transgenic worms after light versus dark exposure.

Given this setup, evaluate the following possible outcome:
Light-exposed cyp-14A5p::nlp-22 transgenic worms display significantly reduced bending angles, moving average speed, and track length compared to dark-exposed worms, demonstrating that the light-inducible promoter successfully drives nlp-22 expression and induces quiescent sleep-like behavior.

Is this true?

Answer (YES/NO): YES